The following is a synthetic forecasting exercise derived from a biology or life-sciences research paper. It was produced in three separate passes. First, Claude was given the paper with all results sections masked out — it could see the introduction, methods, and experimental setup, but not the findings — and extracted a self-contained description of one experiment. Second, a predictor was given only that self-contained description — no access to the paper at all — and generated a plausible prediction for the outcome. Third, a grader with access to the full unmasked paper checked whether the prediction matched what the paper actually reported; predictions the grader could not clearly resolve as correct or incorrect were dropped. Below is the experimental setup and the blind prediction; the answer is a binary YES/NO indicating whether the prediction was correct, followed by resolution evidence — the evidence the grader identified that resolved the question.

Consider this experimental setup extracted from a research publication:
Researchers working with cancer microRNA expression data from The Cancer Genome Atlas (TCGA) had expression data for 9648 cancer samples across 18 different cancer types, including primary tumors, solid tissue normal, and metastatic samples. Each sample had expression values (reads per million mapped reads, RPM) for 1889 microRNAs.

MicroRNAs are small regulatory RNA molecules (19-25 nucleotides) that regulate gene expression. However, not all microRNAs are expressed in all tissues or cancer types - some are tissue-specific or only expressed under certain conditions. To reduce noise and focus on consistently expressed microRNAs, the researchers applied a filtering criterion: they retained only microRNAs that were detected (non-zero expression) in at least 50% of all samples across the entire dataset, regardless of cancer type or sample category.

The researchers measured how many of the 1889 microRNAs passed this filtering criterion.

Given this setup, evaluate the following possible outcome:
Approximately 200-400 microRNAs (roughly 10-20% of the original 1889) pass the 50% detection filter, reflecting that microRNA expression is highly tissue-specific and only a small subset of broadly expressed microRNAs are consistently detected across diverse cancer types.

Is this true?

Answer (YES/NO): NO